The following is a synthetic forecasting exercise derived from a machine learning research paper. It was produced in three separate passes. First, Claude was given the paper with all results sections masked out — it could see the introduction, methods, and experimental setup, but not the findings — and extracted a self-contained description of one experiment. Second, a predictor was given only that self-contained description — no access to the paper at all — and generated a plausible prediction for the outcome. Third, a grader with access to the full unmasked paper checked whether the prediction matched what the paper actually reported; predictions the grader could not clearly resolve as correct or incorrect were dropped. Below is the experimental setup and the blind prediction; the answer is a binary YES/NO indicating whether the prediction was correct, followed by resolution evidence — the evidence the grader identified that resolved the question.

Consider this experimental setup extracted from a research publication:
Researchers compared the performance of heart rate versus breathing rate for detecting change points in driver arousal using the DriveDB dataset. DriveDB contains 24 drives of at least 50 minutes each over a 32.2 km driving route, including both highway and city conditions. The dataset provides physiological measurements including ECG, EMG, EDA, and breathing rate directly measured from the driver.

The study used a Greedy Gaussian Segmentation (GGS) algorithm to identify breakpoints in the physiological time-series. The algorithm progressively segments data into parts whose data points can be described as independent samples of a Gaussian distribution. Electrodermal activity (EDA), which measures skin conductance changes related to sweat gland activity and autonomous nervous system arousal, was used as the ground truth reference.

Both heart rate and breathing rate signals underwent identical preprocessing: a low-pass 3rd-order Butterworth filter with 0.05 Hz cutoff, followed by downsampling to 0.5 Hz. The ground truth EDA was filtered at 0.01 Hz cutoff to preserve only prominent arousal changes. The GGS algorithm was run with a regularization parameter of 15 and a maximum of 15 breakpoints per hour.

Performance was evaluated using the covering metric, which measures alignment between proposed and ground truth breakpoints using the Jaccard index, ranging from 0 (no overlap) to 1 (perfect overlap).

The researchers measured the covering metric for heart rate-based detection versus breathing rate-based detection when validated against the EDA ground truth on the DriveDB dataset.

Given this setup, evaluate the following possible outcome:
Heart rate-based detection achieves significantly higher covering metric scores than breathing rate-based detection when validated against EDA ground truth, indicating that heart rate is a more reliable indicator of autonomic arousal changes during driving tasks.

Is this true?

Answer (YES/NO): NO